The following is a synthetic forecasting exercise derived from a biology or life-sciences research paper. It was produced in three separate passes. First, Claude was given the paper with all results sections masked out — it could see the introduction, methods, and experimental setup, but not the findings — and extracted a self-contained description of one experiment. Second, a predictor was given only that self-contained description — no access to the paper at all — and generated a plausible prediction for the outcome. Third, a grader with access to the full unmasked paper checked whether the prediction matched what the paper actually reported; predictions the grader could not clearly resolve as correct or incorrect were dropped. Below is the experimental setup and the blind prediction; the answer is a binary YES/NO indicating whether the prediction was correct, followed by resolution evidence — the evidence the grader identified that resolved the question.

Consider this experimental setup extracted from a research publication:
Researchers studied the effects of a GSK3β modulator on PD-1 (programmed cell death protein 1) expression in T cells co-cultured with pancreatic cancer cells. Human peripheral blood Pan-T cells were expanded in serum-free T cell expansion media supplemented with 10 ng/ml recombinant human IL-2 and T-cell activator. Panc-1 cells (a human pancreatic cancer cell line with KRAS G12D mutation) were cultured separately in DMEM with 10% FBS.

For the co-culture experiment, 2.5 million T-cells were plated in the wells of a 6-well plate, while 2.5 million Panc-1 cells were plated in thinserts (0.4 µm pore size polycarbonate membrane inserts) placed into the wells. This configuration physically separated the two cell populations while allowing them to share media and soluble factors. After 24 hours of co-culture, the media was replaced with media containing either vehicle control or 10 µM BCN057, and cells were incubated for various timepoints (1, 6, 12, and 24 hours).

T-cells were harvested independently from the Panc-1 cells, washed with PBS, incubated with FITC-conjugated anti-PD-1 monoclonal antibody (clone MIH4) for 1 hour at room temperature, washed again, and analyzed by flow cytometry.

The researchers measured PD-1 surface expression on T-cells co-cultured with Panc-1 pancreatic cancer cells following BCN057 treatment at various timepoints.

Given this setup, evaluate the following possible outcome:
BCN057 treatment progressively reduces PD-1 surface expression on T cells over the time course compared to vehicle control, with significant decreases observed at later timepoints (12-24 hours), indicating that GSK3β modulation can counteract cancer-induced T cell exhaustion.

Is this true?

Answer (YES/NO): NO